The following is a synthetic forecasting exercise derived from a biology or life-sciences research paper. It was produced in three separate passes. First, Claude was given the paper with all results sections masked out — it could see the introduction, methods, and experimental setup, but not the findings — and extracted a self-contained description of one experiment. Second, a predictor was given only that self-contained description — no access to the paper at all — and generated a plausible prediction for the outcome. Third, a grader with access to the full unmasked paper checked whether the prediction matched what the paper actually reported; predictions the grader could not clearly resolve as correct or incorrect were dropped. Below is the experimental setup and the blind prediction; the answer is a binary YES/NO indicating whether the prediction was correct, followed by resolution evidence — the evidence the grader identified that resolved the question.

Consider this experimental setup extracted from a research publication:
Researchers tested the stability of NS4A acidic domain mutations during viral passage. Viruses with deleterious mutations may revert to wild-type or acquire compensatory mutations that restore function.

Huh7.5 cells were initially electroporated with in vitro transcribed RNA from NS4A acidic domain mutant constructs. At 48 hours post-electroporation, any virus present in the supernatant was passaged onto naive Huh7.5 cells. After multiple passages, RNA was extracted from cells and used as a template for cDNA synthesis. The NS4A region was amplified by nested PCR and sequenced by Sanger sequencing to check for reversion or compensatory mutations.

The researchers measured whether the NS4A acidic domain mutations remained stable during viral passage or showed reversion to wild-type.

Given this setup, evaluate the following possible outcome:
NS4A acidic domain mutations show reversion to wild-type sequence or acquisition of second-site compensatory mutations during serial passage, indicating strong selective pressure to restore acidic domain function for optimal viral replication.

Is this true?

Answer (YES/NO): YES